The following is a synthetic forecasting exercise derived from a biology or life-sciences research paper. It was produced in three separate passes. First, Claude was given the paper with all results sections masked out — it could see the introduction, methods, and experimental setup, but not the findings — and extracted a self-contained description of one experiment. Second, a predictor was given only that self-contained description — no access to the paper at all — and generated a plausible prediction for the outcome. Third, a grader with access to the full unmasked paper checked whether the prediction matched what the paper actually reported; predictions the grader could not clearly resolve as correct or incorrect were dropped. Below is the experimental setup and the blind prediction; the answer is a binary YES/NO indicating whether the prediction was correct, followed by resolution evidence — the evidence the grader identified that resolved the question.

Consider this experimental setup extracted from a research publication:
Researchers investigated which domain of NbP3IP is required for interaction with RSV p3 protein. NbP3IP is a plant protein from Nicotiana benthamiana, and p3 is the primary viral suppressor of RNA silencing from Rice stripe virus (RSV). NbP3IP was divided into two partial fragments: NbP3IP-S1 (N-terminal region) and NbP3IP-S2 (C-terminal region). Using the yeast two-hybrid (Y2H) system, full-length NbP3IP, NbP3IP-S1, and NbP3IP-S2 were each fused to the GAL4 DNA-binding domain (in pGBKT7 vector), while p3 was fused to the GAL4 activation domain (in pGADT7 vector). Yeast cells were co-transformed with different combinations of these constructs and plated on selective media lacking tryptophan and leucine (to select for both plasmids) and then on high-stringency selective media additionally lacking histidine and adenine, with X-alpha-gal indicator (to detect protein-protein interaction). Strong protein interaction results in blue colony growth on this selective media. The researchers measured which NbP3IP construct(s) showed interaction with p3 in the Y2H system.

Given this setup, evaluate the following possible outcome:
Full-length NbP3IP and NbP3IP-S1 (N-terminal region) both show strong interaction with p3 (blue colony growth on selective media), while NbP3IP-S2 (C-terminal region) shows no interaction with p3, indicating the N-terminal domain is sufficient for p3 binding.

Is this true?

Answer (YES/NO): NO